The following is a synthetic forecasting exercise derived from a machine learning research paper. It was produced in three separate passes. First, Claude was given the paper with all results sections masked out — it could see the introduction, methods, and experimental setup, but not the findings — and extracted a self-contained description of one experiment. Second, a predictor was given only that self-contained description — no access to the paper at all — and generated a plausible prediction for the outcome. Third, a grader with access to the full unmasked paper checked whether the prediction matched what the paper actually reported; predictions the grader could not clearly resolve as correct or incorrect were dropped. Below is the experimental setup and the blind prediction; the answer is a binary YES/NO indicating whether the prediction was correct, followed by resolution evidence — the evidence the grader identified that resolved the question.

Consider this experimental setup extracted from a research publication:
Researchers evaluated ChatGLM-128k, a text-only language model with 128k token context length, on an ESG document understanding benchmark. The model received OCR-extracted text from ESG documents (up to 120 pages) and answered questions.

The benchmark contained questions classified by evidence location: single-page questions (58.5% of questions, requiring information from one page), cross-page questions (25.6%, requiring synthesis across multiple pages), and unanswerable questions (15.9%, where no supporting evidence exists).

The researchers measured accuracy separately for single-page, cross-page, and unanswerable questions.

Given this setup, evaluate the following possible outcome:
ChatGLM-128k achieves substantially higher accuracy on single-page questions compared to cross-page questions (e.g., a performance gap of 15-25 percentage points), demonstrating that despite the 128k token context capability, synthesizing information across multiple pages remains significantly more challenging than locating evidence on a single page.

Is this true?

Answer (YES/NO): NO